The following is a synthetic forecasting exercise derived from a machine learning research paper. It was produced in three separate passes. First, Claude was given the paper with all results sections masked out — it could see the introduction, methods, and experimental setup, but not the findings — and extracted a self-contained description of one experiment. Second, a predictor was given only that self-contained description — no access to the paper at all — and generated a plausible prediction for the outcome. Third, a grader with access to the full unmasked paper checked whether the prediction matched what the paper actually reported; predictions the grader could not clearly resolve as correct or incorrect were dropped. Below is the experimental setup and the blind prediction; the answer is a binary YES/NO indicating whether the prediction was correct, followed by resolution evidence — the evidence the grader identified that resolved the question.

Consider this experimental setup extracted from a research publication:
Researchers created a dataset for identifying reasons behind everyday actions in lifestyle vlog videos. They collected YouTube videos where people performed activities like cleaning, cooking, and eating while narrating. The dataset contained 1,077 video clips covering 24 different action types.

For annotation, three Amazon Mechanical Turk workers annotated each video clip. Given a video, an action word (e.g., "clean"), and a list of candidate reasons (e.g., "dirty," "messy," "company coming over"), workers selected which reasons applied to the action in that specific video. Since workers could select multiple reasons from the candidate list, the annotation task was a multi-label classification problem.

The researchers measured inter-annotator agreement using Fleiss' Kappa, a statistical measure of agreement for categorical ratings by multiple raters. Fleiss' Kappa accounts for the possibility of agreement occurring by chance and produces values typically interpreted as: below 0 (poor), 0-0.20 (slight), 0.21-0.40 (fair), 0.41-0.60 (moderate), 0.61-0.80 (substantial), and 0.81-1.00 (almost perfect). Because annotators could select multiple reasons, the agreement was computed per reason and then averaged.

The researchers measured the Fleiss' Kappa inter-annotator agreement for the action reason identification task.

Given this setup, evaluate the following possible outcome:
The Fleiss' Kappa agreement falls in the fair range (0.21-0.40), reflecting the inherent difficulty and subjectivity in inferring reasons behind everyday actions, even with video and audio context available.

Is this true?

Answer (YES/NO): NO